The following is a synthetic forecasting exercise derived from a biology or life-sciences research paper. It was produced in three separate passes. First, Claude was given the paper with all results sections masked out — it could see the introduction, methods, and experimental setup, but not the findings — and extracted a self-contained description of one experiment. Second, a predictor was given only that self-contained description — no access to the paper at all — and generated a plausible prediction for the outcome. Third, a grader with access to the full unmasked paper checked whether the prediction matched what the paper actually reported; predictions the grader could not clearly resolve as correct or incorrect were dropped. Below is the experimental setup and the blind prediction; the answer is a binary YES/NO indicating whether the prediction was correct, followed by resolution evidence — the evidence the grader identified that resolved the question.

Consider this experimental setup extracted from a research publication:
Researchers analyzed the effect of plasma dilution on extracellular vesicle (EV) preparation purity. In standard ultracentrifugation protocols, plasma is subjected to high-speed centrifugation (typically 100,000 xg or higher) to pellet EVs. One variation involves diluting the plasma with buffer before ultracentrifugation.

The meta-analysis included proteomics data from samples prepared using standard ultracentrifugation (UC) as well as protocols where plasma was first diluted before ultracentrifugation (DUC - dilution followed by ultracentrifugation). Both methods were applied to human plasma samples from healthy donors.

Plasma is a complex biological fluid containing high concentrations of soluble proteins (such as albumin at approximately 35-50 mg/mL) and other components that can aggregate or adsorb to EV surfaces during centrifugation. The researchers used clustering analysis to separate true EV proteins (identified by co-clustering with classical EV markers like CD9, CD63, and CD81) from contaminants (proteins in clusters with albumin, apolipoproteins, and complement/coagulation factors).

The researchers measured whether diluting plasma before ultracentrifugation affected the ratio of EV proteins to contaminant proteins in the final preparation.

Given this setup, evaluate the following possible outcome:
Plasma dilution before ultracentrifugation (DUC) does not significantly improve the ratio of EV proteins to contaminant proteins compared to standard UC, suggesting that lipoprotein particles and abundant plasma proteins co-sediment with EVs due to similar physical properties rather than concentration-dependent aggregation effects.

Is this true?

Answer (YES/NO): NO